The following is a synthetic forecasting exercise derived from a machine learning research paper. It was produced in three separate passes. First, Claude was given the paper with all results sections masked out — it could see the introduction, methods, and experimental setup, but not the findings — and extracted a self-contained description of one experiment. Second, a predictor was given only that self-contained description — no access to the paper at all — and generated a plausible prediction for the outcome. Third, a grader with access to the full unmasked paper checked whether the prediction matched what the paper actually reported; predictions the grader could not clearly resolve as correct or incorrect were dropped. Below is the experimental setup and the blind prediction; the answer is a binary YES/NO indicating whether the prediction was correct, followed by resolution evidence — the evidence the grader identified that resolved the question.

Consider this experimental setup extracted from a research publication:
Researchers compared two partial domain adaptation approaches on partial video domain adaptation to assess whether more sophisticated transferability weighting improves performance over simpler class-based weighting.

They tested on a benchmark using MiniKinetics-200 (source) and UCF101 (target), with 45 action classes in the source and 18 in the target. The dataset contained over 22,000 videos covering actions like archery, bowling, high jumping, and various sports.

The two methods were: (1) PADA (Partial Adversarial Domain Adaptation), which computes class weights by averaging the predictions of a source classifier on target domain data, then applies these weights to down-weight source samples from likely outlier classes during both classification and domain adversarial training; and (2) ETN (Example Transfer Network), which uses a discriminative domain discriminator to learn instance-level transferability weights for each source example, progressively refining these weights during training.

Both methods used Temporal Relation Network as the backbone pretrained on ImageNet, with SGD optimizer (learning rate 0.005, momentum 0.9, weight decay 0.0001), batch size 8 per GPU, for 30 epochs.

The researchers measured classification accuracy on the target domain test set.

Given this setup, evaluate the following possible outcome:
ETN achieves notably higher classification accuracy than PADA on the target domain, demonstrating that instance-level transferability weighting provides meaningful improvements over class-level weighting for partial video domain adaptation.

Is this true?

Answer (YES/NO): NO